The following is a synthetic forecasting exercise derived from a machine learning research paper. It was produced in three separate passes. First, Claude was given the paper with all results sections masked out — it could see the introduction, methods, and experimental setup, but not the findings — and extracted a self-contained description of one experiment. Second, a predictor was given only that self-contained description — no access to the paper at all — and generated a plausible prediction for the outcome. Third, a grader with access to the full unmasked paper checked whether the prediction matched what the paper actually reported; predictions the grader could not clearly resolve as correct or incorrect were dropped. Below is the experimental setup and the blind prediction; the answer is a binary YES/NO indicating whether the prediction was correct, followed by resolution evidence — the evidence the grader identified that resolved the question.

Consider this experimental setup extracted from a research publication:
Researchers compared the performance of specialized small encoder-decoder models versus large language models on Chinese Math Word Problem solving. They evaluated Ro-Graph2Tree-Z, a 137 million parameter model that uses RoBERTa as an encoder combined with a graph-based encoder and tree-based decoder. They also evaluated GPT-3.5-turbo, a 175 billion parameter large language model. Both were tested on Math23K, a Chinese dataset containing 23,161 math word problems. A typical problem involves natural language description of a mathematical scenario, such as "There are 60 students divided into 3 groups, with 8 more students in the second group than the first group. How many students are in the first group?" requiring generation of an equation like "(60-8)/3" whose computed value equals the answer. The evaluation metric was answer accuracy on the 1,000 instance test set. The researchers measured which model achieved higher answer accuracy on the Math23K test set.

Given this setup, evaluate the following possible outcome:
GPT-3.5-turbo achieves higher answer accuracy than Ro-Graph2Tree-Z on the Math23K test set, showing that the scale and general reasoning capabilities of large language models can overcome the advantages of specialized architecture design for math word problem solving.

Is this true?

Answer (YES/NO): NO